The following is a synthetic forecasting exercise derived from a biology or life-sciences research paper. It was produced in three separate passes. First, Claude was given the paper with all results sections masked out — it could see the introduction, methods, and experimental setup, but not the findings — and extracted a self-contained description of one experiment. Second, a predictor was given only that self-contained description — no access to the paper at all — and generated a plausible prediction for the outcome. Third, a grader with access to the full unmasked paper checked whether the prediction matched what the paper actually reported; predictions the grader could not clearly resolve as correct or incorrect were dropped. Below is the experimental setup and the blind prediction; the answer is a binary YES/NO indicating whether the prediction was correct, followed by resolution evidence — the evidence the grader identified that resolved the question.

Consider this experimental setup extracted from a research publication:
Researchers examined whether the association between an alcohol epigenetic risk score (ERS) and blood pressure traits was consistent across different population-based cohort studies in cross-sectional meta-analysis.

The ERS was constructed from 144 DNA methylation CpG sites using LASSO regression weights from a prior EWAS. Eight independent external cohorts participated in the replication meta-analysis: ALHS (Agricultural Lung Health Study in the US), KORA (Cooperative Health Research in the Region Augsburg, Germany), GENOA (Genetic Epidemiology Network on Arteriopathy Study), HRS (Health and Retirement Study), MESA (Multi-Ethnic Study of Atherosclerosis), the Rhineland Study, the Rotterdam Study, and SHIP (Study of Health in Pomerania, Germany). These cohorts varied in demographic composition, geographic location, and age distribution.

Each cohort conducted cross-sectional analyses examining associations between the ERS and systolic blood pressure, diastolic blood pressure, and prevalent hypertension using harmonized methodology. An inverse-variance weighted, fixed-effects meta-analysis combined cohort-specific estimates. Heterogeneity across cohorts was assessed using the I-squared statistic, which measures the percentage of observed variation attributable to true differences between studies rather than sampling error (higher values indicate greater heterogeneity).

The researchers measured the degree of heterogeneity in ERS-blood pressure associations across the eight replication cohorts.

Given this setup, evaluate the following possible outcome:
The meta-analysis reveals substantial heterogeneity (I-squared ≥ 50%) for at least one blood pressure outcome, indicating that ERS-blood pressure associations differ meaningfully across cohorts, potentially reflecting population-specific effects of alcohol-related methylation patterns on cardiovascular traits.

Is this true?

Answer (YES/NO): YES